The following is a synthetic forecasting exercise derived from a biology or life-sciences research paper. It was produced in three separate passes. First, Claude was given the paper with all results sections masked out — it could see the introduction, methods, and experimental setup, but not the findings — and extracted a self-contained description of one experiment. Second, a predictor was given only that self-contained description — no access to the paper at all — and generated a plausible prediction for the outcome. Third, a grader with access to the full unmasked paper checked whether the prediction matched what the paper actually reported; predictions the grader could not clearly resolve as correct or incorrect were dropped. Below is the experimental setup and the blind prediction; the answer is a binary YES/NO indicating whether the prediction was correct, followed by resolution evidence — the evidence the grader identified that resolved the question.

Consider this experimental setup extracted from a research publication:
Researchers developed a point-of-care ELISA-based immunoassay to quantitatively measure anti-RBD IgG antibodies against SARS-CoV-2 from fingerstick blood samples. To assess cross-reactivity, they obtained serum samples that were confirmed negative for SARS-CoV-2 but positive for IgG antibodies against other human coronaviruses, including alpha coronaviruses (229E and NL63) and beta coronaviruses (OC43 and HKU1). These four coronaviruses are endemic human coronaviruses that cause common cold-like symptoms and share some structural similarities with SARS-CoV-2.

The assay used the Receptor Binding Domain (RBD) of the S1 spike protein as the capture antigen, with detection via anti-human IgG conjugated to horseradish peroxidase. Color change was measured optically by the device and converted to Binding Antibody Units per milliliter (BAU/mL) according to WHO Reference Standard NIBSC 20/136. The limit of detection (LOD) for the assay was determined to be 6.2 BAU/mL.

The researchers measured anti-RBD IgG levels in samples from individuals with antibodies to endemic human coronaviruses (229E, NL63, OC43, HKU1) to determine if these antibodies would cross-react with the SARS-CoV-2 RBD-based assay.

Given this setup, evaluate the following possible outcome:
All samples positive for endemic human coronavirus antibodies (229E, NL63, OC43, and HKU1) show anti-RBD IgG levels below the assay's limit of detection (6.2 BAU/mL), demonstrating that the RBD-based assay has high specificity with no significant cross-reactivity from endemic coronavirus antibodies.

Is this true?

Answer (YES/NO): NO